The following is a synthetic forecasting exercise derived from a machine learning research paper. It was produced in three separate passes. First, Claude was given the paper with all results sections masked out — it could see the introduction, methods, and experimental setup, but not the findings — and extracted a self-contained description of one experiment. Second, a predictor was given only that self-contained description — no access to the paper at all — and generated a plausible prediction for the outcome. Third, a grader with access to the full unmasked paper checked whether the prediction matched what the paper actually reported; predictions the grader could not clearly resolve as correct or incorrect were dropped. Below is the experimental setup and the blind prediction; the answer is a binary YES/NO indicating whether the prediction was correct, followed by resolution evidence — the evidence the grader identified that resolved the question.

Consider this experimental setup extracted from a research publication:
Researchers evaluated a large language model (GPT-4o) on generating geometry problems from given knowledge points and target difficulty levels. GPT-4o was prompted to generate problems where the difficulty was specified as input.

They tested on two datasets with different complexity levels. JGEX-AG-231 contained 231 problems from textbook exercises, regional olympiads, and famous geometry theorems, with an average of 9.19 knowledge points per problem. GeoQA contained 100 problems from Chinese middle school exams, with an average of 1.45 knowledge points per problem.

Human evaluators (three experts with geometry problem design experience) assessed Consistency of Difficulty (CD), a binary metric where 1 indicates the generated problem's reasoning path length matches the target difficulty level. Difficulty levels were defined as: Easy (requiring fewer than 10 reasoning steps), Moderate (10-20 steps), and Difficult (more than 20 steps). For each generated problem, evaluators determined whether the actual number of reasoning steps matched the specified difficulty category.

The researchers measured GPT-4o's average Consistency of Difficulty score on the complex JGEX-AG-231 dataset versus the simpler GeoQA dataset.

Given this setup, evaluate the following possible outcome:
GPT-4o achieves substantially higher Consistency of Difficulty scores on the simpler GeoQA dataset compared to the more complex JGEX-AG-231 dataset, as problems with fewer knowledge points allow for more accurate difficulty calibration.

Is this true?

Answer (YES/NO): NO